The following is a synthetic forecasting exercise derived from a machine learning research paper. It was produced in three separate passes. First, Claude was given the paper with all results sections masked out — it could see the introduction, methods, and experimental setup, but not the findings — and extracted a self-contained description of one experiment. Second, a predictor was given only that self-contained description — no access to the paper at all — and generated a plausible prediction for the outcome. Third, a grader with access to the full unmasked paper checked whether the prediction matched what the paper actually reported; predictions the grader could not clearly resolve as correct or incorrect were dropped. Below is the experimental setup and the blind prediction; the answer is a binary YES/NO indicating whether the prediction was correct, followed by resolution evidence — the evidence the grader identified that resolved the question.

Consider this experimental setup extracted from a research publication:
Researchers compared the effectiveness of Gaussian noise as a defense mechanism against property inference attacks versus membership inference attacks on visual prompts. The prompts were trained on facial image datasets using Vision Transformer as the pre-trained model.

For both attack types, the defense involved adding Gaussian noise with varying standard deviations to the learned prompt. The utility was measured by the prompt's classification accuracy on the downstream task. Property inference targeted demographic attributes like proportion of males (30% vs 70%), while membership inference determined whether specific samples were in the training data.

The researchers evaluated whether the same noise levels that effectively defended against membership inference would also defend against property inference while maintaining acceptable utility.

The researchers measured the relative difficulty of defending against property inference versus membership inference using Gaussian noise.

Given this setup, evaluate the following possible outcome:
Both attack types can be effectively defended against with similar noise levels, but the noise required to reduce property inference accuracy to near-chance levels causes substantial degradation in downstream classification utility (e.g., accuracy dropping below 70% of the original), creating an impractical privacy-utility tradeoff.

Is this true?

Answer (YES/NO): NO